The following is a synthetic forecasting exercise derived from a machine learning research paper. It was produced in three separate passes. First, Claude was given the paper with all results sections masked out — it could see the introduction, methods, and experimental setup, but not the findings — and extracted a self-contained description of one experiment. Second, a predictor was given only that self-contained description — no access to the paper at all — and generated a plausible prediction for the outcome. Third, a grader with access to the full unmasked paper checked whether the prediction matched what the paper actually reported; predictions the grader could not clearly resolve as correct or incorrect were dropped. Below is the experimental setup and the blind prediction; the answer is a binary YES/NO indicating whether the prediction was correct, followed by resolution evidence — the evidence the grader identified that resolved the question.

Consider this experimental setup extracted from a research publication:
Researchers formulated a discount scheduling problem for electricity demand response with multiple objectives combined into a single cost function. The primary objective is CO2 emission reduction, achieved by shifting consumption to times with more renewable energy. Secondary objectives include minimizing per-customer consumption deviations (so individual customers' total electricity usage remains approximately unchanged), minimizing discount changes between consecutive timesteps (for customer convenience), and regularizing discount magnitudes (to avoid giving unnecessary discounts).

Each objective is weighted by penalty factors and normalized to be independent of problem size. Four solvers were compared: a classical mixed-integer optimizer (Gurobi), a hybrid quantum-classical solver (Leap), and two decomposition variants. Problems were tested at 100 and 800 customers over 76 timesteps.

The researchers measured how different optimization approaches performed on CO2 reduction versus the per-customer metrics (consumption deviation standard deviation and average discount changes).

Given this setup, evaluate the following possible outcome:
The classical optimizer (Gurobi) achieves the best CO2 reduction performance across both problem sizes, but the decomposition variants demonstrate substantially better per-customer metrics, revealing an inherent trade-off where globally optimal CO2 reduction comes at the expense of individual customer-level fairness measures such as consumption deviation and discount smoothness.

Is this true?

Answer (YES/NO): NO